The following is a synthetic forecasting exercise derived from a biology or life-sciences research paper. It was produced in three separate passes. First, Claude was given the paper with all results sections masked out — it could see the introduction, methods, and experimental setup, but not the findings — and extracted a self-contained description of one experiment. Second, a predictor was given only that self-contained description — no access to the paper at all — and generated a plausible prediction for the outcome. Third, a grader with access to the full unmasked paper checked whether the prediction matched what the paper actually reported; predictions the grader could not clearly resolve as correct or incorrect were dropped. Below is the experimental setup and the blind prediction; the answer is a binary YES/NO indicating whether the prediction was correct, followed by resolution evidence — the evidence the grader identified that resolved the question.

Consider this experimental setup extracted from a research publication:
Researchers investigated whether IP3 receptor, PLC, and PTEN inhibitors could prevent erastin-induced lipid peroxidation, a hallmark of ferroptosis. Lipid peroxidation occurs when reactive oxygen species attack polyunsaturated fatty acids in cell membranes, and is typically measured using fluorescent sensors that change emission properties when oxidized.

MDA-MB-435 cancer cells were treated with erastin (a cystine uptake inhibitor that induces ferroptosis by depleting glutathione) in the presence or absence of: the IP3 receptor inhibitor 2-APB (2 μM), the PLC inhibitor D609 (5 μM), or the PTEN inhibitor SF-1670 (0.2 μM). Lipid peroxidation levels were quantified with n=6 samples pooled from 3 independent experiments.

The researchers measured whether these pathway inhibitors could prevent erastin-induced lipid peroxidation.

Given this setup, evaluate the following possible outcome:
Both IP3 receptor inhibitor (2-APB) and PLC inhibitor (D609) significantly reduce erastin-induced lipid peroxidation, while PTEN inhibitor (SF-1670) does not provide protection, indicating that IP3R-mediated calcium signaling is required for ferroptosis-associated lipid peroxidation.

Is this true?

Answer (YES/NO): NO